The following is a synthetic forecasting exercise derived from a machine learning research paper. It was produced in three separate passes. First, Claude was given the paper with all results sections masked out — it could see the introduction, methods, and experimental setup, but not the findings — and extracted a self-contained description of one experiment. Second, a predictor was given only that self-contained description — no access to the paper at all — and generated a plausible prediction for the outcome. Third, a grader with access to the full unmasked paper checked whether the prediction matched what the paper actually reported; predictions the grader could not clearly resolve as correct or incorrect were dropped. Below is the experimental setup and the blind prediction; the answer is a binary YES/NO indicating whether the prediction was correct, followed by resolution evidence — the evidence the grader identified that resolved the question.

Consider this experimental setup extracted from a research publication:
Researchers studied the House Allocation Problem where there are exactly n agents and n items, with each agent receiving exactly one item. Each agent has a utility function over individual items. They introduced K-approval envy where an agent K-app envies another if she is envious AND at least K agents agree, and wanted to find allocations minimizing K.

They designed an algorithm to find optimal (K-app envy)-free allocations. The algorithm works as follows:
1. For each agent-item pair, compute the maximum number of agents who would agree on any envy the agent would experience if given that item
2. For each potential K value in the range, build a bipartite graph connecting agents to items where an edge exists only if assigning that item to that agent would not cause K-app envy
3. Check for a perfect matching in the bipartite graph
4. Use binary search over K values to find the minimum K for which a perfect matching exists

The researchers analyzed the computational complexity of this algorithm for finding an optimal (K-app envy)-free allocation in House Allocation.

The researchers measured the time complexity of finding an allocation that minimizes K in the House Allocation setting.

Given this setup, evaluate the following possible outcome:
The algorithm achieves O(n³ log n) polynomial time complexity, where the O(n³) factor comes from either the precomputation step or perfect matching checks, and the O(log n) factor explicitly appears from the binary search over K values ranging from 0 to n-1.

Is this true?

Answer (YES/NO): YES